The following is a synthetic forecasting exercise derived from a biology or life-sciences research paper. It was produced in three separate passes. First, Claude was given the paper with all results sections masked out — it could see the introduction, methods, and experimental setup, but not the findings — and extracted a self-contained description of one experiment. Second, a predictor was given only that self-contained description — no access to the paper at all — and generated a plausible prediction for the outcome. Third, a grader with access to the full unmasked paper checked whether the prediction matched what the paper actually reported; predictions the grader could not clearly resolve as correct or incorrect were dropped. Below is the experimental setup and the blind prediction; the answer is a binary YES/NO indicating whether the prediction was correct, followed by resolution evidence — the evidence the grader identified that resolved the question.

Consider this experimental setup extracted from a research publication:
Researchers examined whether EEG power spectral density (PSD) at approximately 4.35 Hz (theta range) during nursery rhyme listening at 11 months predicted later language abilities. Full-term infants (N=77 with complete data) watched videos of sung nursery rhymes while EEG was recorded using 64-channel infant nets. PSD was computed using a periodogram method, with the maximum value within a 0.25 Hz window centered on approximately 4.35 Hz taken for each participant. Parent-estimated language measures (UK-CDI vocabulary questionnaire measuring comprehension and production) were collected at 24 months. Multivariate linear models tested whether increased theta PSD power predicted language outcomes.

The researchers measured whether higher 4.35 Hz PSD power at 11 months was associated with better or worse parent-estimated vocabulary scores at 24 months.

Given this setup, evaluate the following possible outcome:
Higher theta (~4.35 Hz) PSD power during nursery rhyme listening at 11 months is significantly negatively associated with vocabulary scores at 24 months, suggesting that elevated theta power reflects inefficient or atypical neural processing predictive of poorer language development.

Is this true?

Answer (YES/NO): YES